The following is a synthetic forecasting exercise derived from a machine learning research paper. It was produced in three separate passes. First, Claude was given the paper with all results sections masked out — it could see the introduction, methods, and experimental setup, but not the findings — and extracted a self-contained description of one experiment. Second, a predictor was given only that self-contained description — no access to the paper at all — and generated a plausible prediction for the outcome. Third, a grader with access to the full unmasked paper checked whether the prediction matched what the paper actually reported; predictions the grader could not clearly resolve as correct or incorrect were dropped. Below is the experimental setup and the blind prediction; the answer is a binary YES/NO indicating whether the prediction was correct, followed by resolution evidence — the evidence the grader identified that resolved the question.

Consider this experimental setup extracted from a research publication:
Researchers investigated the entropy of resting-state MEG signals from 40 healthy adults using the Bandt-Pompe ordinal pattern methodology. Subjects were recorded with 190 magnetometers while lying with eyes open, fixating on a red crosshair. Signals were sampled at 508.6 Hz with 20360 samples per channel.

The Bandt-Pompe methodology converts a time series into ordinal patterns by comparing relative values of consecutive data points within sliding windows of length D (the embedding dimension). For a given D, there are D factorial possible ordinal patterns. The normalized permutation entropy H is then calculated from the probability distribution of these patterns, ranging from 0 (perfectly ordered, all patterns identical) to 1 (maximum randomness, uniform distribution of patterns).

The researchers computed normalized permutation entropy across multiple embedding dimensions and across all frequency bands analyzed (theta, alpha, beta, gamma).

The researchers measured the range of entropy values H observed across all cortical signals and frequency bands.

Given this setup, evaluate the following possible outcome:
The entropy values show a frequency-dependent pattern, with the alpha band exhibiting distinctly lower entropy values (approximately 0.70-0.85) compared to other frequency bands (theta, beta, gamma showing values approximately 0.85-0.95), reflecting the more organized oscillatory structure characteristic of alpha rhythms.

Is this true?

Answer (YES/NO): NO